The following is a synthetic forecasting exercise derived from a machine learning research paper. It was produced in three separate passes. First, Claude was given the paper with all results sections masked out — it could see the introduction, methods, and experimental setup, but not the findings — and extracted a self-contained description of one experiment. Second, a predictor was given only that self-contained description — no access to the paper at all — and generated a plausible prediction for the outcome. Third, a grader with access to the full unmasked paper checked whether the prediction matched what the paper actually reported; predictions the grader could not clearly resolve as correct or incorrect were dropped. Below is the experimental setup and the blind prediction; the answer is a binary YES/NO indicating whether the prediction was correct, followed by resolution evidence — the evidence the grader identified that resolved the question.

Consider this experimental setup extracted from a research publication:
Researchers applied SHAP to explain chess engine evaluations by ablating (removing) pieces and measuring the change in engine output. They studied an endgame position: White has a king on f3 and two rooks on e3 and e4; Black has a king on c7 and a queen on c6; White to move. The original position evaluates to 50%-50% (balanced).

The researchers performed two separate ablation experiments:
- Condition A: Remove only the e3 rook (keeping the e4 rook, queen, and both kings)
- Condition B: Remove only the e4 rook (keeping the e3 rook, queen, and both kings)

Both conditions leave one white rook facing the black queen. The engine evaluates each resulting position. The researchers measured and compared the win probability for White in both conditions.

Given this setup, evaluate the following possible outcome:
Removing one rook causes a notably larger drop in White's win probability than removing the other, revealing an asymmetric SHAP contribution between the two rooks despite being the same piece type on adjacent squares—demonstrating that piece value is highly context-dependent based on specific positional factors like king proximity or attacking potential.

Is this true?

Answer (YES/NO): NO